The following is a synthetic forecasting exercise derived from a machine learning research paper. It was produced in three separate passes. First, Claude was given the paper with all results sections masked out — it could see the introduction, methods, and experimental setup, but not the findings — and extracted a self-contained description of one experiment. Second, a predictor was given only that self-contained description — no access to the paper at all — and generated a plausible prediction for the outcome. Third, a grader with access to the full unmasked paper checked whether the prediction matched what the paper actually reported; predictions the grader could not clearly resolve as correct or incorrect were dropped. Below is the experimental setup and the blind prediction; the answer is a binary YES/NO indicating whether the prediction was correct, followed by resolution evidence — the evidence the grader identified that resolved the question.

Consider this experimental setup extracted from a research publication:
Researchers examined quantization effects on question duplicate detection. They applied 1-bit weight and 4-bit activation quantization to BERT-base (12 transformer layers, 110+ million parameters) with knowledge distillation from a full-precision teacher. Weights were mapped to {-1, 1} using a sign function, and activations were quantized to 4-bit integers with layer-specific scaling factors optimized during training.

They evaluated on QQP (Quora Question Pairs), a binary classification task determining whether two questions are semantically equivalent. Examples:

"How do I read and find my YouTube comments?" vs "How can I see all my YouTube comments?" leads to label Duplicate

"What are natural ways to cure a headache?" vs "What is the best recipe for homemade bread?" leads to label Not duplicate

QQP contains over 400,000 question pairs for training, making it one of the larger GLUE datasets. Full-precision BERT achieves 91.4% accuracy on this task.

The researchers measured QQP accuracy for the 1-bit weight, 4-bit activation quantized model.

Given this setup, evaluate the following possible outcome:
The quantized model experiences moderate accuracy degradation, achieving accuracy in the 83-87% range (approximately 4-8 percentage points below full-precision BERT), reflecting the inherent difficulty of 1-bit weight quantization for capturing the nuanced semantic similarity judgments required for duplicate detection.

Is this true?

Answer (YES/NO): NO